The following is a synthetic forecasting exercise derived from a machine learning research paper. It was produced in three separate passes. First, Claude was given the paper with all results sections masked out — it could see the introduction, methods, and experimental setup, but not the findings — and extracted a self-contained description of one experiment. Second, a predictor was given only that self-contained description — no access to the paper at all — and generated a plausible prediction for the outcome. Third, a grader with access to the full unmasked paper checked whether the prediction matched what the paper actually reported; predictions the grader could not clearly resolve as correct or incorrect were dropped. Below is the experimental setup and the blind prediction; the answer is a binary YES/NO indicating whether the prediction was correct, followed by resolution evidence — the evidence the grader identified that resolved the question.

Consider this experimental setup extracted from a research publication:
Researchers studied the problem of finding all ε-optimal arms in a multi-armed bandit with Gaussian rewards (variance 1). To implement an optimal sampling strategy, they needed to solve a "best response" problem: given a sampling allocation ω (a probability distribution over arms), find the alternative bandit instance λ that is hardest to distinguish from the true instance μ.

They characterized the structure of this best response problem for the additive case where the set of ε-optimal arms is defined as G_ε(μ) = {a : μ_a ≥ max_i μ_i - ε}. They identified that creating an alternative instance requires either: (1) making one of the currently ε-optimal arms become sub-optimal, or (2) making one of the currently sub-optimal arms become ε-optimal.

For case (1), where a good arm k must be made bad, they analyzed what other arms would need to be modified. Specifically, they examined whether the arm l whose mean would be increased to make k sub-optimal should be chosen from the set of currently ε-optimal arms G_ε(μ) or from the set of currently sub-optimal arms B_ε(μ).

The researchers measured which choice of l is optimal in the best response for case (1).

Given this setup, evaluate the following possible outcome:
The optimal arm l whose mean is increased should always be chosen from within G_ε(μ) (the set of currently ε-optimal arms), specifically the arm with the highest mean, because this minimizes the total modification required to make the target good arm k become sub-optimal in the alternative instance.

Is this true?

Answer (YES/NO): NO